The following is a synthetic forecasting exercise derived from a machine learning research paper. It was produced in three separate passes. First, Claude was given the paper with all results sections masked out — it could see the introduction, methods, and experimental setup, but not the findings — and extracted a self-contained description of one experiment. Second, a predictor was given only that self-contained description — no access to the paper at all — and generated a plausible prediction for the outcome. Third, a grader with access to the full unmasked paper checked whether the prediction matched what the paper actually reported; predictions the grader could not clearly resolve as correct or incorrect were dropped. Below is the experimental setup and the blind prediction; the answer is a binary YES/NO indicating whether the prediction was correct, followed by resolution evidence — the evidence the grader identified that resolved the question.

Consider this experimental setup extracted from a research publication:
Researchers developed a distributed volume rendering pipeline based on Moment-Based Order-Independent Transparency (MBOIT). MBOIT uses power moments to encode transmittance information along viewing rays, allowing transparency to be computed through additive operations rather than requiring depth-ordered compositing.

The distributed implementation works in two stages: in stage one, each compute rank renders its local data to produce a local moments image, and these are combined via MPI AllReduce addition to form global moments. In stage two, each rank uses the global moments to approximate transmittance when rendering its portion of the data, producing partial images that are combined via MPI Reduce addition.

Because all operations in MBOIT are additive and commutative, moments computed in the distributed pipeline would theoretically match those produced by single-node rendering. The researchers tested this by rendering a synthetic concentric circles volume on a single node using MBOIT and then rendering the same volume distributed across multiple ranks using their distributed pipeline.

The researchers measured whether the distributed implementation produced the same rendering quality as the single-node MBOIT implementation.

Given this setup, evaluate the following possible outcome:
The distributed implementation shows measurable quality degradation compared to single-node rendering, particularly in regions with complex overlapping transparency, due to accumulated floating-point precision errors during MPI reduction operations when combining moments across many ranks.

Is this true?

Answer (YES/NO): NO